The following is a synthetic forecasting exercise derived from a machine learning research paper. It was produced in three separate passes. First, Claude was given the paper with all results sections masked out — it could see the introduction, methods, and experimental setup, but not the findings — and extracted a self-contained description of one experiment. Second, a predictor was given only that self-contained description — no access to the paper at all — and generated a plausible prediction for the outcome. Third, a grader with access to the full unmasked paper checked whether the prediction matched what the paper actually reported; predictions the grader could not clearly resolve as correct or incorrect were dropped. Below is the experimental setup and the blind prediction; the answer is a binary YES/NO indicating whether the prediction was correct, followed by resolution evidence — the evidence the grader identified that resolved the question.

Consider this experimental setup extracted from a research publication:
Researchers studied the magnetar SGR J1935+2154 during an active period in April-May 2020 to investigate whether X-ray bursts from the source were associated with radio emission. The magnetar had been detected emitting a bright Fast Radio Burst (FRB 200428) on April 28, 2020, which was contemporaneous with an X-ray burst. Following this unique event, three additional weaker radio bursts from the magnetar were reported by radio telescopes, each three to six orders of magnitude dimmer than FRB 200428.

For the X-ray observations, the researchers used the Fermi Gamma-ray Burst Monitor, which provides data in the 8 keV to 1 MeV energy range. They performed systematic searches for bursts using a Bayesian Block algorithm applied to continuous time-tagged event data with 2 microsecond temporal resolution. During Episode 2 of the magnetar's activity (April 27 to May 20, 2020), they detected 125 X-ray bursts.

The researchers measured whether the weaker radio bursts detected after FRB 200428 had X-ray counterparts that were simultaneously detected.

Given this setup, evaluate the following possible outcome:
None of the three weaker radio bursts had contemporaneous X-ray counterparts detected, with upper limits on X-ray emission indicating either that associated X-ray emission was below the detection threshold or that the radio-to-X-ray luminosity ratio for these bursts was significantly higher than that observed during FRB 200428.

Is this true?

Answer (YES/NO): YES